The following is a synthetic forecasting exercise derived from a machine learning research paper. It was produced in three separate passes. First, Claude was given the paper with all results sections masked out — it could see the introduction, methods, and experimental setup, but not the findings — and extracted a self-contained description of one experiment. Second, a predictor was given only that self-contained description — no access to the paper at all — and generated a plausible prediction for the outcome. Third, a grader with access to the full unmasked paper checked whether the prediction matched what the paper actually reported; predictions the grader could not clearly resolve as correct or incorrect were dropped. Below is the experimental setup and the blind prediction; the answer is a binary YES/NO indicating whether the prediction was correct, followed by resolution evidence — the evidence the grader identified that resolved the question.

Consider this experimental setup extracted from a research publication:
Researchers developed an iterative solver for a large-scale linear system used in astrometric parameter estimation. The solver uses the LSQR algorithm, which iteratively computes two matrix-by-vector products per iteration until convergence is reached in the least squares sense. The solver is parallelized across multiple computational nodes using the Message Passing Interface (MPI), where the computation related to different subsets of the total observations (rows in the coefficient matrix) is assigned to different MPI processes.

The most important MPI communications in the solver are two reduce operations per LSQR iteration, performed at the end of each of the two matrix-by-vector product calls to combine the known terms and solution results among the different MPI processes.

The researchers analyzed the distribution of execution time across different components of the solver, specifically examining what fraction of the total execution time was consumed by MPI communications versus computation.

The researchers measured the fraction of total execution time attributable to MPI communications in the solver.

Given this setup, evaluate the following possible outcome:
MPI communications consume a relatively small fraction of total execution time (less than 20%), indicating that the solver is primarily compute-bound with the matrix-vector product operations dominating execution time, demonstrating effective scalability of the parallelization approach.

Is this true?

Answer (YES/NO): YES